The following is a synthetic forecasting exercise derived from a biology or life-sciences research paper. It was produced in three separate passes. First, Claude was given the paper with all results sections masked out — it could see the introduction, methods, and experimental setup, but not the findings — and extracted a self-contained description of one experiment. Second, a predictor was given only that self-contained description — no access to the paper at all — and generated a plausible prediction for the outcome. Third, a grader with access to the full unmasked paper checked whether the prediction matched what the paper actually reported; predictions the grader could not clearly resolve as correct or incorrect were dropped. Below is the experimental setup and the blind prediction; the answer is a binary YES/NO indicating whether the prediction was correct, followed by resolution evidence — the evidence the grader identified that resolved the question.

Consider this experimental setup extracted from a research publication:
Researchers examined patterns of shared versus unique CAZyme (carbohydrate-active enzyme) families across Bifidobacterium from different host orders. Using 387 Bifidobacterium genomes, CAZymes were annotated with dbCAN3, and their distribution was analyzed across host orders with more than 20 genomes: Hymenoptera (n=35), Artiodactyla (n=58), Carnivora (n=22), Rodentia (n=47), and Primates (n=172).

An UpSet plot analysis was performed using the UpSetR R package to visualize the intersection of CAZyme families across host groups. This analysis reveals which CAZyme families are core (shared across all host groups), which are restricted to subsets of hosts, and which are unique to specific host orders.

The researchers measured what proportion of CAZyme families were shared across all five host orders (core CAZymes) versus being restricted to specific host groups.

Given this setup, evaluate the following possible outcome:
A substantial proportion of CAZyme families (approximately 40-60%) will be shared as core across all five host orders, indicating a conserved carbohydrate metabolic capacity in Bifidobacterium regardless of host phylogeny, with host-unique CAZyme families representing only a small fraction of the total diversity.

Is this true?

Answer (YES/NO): NO